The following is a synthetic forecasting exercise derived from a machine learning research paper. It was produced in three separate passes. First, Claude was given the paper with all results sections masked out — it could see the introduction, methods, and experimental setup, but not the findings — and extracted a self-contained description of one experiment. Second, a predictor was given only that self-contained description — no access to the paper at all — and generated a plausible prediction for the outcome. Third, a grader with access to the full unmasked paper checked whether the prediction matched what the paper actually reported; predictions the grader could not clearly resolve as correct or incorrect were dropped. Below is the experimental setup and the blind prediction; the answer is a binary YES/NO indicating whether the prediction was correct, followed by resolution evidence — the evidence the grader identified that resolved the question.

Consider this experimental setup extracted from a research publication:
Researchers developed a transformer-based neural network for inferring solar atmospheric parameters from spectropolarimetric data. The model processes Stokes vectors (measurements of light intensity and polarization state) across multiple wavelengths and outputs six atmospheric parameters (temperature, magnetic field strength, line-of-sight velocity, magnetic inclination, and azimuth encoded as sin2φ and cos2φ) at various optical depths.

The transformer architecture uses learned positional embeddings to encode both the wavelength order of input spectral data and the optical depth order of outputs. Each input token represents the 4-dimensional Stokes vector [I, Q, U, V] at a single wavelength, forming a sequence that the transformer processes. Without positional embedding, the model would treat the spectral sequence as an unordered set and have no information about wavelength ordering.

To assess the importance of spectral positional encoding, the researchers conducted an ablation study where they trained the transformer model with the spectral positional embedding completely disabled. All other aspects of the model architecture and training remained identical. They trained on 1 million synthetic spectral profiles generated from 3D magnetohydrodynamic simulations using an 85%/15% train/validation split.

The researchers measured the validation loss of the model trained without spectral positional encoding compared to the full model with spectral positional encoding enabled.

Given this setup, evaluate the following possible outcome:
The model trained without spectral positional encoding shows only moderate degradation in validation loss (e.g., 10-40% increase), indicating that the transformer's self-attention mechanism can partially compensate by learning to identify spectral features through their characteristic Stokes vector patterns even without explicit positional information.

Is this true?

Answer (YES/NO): NO